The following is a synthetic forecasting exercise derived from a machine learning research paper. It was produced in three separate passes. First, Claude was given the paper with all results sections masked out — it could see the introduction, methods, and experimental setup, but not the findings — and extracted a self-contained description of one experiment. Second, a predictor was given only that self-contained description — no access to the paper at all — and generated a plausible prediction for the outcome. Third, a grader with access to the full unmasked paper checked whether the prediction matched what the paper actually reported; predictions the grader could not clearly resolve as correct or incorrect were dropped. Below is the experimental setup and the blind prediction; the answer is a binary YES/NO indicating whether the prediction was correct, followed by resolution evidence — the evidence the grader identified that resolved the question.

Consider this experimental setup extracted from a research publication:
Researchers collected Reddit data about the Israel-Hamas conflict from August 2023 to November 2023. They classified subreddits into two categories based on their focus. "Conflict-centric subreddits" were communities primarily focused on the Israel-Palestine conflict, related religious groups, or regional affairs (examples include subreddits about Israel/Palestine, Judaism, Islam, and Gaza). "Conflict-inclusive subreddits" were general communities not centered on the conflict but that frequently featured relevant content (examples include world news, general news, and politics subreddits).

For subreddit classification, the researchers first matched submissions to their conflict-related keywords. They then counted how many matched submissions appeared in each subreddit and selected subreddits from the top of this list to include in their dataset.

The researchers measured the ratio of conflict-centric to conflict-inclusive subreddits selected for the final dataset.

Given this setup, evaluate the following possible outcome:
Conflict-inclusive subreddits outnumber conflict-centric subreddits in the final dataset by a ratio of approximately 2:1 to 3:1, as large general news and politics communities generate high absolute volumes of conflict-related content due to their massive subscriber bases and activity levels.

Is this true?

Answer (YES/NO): YES